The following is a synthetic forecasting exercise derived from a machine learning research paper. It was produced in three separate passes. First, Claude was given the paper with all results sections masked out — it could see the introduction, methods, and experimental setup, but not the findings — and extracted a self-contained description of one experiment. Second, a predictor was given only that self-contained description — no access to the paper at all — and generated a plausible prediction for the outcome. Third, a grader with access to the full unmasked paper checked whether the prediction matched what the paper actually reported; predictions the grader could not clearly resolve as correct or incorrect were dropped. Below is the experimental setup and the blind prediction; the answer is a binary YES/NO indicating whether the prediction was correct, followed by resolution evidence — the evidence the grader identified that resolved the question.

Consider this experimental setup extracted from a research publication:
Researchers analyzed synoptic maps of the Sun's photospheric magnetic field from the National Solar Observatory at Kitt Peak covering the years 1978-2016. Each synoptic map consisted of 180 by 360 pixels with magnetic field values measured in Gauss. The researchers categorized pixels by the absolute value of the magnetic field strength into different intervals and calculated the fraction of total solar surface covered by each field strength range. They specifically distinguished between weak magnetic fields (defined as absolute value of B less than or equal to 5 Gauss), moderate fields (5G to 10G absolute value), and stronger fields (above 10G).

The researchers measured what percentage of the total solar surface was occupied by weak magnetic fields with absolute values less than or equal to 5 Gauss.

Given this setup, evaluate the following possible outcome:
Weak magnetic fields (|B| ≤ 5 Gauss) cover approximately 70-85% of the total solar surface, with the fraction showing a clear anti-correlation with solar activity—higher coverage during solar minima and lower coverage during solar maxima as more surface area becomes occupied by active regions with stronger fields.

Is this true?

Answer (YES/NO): NO